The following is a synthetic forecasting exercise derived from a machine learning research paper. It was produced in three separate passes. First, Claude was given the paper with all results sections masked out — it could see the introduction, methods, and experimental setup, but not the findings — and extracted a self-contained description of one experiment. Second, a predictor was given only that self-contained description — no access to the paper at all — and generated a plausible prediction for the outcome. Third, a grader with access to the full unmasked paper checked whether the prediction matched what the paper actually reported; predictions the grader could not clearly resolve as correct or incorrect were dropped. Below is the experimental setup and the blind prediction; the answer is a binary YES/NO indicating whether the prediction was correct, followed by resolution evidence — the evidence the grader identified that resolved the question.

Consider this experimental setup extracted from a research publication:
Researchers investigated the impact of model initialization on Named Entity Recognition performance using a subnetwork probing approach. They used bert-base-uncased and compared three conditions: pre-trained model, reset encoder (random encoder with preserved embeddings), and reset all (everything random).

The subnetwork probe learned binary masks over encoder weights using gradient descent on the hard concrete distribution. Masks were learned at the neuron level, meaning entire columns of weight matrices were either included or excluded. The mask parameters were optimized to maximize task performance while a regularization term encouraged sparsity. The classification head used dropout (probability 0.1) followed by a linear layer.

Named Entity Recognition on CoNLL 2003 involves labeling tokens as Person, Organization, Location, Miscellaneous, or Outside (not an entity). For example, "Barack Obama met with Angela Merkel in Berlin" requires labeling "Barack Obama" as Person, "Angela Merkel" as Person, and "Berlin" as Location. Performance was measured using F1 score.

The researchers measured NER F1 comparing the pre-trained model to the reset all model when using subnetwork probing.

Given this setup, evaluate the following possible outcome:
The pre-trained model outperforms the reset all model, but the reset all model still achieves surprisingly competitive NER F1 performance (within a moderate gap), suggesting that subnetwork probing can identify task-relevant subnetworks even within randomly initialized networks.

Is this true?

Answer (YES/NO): NO